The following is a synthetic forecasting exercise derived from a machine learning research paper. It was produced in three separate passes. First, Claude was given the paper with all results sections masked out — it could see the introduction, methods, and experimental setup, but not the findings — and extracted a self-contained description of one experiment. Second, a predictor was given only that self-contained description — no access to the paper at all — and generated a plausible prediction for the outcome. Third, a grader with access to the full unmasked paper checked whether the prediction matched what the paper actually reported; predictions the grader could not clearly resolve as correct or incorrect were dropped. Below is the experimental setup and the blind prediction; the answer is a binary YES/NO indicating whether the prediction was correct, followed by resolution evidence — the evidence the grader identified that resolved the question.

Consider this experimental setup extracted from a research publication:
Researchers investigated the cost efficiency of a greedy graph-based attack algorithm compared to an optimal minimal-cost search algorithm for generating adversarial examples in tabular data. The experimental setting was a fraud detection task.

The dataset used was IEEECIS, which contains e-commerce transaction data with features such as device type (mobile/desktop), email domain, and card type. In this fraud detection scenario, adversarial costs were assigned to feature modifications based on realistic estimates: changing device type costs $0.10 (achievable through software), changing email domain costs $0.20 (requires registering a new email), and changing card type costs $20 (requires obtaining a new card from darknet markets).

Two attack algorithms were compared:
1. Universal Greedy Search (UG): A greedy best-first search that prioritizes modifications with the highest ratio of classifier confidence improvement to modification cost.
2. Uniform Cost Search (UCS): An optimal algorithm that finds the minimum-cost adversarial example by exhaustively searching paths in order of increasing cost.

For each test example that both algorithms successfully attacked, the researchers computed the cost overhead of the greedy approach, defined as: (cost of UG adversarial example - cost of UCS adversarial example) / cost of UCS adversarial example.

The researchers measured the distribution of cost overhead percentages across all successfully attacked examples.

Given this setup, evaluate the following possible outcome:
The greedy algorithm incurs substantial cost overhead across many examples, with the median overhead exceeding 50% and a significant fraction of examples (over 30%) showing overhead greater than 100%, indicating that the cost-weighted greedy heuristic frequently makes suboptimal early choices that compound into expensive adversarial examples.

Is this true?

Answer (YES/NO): NO